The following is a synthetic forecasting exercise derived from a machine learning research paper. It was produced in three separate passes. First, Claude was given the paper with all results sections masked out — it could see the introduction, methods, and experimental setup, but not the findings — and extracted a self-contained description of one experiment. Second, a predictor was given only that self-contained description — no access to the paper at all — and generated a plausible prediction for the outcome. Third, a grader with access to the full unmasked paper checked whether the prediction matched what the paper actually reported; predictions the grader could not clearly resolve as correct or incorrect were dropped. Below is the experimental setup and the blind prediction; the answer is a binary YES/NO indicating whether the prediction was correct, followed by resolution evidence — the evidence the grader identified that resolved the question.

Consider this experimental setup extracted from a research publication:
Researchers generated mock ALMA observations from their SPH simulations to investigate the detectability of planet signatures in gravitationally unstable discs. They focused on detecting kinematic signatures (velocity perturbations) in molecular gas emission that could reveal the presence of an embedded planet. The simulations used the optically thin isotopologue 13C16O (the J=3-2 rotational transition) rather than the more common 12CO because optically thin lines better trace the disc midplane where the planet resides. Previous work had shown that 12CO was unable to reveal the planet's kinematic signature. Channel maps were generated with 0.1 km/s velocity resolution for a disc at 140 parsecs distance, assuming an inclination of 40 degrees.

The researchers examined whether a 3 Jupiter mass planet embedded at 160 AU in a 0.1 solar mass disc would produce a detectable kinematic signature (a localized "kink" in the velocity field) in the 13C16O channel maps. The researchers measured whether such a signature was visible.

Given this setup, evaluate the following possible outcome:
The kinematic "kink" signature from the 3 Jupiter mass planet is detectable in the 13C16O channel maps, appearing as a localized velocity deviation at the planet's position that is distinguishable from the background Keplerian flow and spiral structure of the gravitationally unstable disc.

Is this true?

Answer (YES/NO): NO